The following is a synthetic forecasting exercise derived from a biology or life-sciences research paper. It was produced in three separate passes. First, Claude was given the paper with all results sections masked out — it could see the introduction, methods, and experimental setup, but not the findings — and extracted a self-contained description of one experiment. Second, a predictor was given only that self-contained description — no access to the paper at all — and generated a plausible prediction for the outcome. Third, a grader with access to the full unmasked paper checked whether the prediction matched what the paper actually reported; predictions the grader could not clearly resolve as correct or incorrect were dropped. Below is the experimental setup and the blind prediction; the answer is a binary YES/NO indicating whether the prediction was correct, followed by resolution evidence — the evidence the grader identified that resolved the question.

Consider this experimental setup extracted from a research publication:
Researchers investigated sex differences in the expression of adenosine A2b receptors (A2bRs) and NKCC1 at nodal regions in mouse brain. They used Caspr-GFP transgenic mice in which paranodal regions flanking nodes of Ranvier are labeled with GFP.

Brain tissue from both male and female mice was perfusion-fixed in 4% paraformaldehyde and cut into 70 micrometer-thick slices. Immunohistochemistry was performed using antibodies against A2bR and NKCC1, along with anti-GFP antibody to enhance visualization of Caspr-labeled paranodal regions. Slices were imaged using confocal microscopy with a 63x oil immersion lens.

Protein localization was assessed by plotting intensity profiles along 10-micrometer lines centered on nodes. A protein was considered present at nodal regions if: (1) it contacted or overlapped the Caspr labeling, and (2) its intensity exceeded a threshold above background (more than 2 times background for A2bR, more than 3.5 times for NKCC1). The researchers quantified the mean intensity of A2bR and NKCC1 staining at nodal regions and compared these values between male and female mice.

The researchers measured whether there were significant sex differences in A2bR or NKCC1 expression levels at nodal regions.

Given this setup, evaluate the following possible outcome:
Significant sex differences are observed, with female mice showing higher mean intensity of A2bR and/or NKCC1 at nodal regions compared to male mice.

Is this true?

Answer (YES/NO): NO